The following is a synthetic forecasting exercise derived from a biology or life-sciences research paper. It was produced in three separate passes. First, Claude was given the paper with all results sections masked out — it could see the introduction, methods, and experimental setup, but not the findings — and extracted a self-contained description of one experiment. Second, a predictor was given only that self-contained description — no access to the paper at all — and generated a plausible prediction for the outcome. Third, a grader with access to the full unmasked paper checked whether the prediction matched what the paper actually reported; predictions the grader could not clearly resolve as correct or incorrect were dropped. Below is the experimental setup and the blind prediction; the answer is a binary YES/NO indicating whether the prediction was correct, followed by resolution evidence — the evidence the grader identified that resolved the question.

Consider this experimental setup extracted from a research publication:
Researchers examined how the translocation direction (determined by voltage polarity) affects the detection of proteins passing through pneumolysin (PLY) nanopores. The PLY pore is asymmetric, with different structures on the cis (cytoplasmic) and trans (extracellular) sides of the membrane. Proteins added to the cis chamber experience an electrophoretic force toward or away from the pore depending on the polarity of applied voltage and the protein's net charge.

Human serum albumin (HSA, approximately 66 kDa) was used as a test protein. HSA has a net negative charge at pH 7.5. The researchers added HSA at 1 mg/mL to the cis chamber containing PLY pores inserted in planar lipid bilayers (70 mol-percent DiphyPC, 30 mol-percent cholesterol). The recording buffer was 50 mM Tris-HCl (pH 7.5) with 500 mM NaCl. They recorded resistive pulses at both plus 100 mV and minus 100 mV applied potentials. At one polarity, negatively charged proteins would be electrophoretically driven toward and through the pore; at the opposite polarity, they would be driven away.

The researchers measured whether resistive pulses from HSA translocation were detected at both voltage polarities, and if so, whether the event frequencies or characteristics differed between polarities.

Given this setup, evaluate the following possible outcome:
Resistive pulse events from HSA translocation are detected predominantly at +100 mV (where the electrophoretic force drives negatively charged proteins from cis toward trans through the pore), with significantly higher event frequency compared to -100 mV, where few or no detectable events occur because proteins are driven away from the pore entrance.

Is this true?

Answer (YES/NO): NO